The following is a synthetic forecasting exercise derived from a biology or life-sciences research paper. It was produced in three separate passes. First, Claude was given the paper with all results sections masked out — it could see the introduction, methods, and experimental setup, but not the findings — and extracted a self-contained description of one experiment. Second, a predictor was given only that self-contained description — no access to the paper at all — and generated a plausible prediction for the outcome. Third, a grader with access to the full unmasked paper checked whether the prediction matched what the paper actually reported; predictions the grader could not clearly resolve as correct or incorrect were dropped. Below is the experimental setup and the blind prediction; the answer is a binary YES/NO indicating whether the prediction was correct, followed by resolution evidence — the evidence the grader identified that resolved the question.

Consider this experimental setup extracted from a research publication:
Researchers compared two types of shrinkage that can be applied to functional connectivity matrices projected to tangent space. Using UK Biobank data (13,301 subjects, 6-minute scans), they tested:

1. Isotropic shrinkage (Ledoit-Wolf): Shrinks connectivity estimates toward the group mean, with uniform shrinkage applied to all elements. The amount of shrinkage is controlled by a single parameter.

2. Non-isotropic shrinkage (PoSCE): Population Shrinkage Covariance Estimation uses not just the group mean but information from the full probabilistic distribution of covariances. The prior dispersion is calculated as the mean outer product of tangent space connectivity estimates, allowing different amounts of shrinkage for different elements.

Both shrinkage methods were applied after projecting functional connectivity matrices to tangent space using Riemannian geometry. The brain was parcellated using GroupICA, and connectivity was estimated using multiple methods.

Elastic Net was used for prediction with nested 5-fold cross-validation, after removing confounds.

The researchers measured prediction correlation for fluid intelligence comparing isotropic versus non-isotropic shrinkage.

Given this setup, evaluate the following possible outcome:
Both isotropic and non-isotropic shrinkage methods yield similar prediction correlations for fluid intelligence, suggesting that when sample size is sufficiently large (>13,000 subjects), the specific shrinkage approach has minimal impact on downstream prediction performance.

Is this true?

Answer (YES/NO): NO